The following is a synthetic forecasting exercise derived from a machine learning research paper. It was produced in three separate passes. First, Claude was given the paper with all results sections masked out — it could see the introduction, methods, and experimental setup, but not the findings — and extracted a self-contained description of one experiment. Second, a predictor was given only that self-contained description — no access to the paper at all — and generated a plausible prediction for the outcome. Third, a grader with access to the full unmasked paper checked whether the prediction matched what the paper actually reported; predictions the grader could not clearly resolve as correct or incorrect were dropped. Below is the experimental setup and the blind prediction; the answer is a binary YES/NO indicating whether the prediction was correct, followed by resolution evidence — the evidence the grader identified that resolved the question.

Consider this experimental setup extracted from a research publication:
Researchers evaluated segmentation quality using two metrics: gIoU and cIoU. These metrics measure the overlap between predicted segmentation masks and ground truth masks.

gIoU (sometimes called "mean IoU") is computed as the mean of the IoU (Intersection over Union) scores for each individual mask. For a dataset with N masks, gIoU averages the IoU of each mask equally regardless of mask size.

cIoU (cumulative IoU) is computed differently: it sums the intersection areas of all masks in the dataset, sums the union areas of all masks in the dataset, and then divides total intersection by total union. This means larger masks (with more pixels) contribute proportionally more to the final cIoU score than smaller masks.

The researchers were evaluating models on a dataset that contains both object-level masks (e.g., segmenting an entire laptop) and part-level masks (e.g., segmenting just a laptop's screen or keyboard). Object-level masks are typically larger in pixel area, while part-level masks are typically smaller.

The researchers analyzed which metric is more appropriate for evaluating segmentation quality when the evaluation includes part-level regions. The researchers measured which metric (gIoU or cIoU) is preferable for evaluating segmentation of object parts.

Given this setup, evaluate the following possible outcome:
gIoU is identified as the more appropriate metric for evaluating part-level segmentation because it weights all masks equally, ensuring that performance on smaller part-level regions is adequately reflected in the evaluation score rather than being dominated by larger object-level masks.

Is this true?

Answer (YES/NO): YES